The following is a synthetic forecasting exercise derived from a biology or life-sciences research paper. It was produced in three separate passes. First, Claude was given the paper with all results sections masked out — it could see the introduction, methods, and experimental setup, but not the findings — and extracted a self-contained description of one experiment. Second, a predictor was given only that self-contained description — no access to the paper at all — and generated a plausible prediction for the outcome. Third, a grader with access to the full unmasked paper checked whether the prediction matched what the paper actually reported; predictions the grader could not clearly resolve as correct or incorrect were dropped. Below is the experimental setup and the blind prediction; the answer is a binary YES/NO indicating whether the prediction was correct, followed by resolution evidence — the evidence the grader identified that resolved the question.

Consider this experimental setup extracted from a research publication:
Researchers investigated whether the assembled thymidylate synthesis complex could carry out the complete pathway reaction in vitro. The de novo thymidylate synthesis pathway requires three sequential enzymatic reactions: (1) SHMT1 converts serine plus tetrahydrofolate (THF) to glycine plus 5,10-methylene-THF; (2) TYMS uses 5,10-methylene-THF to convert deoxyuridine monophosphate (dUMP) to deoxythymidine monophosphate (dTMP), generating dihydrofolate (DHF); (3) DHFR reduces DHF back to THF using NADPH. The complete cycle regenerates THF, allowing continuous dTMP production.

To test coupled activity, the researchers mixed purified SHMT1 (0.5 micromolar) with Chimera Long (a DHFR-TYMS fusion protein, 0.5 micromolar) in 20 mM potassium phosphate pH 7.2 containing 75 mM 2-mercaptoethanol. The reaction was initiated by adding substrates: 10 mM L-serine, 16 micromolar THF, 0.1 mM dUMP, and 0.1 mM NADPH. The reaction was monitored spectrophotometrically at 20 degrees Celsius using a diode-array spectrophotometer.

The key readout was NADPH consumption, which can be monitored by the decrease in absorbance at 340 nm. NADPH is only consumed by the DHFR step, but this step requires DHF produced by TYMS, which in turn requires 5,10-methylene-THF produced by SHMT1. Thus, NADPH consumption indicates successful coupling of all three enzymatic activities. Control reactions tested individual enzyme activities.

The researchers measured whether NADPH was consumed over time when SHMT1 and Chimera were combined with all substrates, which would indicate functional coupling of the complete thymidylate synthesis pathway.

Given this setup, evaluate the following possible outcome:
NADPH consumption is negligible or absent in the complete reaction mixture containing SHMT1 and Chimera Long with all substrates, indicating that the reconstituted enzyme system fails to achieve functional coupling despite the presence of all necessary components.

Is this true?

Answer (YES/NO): NO